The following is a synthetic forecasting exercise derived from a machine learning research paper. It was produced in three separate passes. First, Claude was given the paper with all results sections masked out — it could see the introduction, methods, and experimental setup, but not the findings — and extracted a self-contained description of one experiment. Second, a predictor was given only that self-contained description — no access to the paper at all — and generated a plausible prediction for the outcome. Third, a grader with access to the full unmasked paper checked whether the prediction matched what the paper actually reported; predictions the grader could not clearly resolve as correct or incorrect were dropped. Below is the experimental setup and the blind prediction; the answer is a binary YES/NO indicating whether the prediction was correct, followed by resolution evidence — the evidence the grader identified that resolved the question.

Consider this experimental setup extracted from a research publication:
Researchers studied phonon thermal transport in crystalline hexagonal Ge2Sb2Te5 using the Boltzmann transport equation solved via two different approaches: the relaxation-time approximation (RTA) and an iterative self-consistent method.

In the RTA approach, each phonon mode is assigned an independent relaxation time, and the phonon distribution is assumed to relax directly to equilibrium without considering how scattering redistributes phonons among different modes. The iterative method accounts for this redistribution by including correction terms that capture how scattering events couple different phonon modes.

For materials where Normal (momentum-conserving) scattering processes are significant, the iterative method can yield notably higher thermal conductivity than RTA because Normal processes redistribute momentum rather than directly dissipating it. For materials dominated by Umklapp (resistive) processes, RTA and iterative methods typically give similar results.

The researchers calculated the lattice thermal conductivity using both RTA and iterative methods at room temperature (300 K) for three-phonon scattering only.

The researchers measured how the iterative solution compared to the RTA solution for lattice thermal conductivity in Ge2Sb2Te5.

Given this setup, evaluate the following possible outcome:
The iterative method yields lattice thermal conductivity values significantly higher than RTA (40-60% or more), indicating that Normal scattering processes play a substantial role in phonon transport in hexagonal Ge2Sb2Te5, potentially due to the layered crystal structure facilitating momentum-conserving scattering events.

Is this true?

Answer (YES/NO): NO